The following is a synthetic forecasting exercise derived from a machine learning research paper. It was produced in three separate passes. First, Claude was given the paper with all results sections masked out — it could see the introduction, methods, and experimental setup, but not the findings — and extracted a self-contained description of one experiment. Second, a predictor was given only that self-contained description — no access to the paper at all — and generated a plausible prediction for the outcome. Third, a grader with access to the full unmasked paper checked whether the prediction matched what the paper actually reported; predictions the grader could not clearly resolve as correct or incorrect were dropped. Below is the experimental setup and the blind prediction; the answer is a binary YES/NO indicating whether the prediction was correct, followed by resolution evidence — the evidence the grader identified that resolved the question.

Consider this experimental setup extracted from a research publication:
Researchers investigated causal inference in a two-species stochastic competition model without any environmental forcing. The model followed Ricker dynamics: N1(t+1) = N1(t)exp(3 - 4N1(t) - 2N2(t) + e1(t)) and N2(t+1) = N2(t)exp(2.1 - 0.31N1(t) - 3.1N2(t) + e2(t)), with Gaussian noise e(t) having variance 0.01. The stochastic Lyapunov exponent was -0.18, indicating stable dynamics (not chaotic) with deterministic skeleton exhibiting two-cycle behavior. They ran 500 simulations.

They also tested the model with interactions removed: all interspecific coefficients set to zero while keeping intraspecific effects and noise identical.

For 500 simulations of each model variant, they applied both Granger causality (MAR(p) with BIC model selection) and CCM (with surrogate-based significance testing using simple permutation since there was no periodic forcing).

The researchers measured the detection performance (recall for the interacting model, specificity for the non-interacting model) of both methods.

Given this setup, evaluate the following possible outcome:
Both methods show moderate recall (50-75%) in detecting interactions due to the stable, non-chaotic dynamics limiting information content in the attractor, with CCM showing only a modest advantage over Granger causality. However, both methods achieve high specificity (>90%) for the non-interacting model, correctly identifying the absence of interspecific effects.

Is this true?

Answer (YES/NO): NO